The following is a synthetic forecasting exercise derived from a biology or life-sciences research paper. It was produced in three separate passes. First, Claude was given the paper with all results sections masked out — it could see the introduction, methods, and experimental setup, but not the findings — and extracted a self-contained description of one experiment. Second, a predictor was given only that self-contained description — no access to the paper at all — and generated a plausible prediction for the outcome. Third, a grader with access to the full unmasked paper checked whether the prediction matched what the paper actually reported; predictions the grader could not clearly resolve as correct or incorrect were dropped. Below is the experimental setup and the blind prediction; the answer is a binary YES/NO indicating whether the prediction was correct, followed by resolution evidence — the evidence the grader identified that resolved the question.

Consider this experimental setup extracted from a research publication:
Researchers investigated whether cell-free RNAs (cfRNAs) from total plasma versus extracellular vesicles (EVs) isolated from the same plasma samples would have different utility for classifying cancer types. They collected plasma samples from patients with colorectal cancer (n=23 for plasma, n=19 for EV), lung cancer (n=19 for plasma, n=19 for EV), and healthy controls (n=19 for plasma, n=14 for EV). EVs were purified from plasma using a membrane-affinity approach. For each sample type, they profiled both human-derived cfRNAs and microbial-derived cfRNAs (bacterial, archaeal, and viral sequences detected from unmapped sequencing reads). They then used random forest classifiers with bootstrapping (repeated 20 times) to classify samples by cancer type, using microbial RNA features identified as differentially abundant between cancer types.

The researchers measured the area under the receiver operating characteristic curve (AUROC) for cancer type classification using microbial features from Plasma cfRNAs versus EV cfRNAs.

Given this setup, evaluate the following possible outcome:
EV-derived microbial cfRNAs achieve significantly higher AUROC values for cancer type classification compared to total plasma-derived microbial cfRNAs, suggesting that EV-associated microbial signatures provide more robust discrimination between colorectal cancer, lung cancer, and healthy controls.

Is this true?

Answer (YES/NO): NO